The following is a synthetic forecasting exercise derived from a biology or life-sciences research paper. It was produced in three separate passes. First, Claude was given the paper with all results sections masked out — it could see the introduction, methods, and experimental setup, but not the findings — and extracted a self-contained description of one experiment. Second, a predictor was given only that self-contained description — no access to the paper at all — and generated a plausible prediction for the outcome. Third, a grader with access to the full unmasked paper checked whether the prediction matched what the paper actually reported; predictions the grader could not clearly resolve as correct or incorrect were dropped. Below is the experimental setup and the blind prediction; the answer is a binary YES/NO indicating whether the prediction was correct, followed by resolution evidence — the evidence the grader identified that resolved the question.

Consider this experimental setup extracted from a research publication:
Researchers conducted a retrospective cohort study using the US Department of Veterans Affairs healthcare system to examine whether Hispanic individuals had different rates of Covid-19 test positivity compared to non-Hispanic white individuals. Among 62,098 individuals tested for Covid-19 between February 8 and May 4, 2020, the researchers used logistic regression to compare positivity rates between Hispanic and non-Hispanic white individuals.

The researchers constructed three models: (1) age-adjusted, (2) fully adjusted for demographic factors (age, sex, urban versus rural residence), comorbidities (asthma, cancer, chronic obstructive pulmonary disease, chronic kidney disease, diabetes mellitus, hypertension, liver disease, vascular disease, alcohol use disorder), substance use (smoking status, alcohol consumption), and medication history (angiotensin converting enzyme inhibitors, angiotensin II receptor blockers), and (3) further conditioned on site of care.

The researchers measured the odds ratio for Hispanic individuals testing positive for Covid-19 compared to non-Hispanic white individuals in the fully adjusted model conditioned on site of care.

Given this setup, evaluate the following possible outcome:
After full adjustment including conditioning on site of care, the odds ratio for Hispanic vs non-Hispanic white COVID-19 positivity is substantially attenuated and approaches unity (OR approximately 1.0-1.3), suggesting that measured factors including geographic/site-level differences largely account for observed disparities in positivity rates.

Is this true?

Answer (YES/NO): NO